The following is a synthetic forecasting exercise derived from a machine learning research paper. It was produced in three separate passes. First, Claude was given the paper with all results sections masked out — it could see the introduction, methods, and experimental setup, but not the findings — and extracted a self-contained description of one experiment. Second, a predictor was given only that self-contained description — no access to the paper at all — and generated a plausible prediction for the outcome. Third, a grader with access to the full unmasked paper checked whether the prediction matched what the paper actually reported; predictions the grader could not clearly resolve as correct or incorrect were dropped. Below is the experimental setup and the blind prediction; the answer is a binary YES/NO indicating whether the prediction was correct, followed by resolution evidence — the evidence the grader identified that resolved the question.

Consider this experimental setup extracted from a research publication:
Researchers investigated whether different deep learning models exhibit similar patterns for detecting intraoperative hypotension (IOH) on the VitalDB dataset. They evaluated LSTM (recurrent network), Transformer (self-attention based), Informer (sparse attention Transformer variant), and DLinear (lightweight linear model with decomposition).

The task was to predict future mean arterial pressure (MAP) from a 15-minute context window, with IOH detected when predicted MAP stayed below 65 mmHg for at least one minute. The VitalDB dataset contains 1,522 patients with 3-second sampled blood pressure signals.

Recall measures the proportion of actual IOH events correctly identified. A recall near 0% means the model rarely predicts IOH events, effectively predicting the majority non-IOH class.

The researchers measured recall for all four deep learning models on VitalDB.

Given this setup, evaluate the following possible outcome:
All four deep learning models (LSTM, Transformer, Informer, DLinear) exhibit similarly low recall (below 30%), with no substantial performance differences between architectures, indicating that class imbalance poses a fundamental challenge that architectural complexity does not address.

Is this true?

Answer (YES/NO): YES